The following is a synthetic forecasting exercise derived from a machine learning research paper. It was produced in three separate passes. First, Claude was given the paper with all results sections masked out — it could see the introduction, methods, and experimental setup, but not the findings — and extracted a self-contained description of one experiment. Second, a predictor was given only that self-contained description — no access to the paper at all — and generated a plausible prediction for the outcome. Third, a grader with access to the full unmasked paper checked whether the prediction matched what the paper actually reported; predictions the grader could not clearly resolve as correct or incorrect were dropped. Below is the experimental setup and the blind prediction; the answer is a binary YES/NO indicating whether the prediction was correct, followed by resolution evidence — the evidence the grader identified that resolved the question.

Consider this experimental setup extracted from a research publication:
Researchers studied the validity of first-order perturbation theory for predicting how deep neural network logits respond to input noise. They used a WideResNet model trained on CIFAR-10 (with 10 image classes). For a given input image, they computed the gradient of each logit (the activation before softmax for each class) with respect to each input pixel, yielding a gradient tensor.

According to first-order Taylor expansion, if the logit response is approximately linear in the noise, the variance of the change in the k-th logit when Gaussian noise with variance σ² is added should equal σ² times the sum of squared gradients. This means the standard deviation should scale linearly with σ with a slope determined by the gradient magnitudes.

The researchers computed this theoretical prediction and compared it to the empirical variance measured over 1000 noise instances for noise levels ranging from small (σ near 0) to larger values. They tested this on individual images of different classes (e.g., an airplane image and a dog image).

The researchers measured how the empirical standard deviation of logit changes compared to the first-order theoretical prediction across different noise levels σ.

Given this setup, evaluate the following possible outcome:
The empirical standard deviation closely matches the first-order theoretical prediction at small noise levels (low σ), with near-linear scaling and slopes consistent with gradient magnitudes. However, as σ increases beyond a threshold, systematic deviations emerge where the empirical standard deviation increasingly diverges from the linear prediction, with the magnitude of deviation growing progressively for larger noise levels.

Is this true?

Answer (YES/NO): YES